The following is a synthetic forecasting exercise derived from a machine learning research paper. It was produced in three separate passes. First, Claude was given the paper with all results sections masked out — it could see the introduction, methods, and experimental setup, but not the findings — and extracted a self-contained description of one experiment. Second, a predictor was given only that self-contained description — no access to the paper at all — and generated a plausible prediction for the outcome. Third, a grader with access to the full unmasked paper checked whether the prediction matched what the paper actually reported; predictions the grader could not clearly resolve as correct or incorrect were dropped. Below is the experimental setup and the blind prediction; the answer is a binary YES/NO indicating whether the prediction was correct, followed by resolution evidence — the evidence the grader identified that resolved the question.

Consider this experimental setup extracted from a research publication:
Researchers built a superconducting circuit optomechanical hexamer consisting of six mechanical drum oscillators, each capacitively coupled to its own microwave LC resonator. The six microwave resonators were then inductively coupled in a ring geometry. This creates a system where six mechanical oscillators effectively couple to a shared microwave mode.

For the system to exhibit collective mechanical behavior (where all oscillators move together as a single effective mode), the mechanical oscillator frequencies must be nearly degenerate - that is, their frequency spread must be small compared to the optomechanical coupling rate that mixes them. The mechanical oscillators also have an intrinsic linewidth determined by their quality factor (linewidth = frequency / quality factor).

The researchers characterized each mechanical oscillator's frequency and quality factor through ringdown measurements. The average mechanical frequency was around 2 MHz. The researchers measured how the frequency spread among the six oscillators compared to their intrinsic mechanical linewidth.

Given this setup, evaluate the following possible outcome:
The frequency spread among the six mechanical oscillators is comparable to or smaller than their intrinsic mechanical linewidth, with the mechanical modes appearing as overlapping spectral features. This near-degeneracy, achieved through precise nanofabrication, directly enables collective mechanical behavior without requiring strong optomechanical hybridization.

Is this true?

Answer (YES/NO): NO